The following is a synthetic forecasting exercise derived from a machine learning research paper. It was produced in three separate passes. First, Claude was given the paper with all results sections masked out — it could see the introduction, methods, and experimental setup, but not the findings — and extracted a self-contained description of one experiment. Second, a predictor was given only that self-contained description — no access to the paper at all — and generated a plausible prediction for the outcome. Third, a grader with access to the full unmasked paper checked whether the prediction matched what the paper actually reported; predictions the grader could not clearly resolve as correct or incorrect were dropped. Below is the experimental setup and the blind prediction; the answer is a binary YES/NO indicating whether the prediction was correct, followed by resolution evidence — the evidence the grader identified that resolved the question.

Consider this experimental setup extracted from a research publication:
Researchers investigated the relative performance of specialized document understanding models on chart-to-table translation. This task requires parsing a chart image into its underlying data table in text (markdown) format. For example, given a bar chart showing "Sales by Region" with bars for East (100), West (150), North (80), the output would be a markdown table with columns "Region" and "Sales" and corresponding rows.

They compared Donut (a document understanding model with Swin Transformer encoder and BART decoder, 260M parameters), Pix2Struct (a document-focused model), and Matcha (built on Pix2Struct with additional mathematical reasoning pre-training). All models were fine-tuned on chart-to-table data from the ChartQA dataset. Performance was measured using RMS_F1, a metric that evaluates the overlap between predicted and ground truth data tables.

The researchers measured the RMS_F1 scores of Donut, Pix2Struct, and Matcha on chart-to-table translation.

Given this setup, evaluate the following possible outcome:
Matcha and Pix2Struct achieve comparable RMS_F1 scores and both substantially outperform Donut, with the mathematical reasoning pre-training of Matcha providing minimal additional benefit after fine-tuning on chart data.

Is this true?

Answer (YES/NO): NO